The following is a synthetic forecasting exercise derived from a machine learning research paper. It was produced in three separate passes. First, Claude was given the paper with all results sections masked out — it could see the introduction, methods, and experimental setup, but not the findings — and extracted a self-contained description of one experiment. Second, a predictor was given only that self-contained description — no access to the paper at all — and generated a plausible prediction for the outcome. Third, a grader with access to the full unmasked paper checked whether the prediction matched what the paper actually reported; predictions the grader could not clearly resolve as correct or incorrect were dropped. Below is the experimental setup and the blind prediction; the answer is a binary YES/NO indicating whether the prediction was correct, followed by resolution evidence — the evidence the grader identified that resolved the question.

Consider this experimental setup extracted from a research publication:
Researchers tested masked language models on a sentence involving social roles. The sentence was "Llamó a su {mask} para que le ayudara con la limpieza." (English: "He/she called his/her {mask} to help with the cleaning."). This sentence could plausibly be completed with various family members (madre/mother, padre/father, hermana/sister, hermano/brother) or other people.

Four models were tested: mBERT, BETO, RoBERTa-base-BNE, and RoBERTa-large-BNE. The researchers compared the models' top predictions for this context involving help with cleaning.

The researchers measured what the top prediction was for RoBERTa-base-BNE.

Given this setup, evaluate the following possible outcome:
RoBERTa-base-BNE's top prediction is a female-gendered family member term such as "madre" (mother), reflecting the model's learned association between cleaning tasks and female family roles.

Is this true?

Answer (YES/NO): YES